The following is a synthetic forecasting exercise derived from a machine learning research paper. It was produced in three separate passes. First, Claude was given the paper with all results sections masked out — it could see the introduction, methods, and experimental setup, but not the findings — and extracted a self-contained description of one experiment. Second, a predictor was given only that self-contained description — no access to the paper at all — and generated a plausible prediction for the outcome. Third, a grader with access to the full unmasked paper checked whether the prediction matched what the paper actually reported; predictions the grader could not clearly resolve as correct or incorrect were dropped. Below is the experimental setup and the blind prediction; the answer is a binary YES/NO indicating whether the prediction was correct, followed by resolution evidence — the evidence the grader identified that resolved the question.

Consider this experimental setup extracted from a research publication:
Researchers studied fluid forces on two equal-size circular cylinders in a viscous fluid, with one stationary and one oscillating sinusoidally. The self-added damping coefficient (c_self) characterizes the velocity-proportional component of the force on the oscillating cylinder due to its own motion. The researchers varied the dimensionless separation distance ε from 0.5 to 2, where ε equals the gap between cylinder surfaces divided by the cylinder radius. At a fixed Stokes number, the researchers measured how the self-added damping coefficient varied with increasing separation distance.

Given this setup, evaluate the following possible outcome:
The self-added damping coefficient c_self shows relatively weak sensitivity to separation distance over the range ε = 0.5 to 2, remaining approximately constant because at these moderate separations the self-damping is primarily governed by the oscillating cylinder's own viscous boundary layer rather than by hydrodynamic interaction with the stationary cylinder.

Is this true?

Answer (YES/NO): NO